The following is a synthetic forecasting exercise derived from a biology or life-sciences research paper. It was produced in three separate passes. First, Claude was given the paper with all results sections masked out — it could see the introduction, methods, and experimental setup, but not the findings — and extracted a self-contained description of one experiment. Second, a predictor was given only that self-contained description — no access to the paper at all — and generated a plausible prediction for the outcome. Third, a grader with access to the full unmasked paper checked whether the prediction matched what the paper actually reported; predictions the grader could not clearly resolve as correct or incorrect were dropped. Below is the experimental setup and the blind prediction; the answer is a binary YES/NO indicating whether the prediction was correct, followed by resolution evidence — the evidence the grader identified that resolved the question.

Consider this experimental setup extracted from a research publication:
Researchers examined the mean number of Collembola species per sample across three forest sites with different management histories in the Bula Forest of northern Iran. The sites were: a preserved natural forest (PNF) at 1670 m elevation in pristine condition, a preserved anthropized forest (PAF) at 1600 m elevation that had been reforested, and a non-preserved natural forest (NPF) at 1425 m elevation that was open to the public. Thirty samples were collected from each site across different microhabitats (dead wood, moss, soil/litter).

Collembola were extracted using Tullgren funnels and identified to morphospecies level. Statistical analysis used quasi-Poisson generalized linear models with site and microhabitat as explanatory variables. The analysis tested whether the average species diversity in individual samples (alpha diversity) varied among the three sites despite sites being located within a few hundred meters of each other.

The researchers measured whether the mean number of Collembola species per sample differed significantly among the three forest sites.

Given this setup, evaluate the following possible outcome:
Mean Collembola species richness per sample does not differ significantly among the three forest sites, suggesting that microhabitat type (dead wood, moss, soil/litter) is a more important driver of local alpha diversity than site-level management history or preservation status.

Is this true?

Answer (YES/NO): YES